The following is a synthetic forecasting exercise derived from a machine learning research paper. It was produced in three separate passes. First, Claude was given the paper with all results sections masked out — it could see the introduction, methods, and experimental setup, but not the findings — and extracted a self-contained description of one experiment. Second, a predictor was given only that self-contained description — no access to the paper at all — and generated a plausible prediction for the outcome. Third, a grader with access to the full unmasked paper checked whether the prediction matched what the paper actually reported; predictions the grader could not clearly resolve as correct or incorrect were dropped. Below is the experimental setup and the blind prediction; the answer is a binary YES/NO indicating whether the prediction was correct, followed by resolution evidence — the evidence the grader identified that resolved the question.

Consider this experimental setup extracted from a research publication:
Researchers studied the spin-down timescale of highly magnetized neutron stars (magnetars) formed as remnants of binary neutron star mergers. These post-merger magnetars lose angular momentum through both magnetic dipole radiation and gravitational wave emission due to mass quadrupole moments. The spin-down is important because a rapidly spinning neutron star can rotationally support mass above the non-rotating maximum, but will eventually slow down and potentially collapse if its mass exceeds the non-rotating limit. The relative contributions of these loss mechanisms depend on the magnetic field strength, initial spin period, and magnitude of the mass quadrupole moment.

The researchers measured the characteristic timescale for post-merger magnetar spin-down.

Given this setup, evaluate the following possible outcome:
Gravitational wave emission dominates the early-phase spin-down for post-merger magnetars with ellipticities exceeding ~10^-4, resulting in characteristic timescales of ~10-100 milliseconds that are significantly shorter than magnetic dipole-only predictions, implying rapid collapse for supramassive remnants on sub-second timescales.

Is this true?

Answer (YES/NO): NO